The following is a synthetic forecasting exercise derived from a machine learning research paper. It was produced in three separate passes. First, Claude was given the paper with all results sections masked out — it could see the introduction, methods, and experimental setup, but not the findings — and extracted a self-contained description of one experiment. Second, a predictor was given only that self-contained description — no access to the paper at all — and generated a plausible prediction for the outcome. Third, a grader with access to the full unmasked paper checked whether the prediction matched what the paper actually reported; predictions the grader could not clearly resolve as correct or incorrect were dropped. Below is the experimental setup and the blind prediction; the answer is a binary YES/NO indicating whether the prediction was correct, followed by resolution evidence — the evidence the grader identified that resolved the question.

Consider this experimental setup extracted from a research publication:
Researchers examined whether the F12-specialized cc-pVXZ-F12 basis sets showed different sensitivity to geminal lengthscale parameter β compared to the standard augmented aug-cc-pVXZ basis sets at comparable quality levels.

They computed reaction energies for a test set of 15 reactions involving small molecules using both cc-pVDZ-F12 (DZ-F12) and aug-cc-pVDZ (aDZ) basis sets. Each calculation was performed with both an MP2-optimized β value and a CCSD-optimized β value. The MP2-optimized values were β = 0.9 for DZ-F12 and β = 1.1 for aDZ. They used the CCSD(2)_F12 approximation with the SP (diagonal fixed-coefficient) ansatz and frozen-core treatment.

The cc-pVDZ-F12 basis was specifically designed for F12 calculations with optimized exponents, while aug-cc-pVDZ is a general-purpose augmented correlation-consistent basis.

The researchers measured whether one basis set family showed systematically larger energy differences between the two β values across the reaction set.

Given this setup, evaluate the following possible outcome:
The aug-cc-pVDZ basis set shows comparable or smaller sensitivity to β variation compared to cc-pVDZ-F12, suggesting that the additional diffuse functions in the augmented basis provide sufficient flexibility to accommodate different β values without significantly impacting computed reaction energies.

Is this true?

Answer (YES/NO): YES